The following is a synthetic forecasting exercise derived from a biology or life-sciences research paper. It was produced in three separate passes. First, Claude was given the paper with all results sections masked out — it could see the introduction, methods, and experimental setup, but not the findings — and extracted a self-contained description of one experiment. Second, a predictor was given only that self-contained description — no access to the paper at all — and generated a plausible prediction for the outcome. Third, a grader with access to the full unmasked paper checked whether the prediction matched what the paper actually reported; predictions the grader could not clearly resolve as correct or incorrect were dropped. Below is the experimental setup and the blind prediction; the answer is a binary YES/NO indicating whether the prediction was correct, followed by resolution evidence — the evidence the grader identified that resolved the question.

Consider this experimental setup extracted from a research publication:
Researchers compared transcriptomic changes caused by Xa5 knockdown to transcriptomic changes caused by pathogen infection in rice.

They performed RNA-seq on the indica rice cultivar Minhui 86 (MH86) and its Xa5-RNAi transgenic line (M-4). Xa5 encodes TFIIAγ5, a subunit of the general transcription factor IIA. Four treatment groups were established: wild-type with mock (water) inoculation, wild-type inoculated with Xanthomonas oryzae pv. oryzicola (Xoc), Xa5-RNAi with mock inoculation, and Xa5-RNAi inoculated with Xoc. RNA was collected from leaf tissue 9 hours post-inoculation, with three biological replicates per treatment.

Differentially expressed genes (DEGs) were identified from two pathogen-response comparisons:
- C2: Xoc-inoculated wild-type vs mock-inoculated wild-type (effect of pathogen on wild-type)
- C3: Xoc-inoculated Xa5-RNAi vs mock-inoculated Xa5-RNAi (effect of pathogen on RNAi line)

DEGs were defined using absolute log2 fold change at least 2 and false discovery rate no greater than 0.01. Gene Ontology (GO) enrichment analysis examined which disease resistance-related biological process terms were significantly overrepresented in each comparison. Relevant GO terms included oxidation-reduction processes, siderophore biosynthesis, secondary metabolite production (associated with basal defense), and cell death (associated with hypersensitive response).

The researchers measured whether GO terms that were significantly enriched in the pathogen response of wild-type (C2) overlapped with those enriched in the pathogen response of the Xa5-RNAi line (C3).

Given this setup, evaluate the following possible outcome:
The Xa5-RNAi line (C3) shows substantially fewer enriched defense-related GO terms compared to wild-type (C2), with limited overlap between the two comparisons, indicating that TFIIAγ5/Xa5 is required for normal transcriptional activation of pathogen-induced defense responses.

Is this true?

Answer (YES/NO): NO